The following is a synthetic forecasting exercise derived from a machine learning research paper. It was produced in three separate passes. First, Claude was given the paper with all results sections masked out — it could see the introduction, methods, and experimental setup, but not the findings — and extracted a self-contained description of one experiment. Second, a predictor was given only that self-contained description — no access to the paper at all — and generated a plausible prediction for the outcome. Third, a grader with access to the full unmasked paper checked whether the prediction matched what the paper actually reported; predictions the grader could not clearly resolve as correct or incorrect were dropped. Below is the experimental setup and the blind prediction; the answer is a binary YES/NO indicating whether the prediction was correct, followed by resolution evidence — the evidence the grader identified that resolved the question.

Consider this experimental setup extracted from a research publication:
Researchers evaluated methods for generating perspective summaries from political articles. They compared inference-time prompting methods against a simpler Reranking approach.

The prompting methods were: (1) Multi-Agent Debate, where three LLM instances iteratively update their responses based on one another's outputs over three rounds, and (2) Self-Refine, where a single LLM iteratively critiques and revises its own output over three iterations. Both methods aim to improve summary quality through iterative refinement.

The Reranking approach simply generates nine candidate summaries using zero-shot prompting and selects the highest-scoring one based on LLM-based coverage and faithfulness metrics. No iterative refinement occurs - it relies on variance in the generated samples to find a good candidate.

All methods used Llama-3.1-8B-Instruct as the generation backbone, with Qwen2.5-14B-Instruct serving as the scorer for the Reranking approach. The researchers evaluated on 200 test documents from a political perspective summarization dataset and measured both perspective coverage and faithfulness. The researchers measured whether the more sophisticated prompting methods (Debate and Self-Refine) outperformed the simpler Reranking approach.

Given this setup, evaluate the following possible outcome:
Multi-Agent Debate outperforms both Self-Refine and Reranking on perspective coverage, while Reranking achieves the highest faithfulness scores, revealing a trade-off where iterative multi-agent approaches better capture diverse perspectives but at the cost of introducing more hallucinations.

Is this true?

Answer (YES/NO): NO